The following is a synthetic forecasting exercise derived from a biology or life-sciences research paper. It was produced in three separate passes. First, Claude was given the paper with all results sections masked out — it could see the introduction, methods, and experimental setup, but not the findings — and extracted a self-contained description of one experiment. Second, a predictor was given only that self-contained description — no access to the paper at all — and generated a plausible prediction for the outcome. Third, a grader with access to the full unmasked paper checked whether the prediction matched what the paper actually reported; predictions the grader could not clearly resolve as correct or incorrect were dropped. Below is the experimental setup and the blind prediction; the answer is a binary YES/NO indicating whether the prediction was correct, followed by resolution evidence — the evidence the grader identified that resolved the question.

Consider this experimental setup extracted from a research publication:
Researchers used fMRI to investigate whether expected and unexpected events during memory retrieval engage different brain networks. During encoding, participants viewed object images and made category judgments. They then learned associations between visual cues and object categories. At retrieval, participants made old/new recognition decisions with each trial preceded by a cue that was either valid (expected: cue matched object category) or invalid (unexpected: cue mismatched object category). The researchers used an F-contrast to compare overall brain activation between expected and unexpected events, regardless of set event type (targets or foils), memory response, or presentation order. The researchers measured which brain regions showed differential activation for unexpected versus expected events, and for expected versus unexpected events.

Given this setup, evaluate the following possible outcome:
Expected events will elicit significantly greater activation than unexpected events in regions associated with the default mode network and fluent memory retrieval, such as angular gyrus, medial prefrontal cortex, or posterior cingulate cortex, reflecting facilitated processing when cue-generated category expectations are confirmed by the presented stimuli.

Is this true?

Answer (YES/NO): YES